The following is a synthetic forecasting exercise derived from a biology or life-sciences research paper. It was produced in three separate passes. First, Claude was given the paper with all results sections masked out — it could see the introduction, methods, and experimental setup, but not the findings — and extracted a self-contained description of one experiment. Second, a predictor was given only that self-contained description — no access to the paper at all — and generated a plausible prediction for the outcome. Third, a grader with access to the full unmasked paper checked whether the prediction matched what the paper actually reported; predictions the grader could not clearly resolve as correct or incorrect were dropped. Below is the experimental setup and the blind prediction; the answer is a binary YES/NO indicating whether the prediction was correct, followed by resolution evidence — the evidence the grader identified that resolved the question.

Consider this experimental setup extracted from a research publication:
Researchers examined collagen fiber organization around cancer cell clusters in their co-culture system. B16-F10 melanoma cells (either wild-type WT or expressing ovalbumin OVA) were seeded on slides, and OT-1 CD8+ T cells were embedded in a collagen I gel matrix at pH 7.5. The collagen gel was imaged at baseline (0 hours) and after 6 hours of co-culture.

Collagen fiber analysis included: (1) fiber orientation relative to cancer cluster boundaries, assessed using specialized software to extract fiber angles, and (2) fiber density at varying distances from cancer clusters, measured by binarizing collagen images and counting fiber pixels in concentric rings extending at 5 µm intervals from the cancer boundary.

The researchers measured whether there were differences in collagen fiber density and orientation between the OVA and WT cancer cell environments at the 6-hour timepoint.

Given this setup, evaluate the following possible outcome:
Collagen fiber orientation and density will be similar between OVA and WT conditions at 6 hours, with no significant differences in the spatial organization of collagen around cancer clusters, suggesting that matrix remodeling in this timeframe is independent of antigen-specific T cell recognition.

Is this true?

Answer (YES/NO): YES